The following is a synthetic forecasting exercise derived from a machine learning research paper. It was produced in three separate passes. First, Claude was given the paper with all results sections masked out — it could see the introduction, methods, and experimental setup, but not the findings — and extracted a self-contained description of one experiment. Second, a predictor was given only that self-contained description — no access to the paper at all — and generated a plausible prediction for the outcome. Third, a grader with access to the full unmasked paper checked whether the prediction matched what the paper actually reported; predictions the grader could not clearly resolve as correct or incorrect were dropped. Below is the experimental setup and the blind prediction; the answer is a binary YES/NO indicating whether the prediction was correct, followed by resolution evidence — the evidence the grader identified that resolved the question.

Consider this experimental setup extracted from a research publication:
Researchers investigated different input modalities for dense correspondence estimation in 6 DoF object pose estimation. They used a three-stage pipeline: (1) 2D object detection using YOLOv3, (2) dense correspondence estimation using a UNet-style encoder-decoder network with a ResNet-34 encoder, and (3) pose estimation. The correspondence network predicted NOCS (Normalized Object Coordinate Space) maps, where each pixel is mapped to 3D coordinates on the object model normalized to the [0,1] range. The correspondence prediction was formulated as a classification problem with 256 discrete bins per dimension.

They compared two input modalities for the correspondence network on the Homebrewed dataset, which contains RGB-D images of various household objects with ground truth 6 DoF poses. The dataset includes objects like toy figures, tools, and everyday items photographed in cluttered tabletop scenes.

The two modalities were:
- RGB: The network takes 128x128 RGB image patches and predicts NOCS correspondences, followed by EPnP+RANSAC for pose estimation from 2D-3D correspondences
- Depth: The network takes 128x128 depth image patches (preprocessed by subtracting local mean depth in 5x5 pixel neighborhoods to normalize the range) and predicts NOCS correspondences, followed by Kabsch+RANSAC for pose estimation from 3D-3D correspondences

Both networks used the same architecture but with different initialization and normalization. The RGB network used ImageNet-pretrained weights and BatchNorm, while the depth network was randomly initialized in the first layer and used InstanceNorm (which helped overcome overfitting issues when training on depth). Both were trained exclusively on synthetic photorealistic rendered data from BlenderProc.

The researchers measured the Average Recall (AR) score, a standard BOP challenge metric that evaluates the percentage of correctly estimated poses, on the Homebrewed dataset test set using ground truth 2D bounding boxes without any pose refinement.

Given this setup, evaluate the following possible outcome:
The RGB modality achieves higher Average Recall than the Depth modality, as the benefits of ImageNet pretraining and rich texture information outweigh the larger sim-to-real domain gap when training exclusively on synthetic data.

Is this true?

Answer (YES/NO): YES